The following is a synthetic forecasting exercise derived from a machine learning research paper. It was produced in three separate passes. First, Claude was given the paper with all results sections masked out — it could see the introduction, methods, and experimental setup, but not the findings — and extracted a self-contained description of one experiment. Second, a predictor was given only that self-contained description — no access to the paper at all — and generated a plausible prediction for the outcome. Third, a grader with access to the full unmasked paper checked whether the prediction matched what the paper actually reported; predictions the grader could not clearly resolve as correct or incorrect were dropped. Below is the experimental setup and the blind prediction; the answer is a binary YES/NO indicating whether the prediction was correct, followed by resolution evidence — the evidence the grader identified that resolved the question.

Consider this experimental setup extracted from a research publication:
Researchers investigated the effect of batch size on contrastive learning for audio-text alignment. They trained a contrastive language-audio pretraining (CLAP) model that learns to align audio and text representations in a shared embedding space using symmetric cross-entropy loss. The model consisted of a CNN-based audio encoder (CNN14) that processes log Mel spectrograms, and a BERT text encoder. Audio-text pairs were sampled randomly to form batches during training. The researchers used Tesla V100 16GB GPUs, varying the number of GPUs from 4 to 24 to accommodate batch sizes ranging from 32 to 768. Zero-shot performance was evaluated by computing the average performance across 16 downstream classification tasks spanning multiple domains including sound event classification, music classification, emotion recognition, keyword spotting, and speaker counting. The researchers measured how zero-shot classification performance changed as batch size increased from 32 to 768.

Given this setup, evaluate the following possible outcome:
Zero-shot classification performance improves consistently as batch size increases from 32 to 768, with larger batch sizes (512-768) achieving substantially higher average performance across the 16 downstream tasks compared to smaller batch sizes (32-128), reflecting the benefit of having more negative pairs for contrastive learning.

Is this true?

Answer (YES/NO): NO